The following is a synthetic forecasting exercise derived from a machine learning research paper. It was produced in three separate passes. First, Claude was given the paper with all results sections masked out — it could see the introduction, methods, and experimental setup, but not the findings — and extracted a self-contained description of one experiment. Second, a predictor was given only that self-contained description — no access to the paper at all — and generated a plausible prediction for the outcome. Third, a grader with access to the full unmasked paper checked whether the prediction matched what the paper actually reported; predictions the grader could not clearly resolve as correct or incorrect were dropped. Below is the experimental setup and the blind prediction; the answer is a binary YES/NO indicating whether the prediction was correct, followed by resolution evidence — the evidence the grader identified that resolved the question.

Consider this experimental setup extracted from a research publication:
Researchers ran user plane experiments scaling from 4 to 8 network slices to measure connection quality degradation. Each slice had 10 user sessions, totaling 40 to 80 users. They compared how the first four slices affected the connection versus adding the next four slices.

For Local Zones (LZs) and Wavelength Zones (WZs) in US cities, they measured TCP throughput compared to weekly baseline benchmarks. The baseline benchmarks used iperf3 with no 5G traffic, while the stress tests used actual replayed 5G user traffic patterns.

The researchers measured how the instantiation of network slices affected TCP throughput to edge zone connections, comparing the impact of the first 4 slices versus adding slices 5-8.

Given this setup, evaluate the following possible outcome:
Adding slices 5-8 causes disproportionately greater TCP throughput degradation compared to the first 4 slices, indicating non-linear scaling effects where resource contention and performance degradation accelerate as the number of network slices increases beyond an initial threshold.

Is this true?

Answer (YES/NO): YES